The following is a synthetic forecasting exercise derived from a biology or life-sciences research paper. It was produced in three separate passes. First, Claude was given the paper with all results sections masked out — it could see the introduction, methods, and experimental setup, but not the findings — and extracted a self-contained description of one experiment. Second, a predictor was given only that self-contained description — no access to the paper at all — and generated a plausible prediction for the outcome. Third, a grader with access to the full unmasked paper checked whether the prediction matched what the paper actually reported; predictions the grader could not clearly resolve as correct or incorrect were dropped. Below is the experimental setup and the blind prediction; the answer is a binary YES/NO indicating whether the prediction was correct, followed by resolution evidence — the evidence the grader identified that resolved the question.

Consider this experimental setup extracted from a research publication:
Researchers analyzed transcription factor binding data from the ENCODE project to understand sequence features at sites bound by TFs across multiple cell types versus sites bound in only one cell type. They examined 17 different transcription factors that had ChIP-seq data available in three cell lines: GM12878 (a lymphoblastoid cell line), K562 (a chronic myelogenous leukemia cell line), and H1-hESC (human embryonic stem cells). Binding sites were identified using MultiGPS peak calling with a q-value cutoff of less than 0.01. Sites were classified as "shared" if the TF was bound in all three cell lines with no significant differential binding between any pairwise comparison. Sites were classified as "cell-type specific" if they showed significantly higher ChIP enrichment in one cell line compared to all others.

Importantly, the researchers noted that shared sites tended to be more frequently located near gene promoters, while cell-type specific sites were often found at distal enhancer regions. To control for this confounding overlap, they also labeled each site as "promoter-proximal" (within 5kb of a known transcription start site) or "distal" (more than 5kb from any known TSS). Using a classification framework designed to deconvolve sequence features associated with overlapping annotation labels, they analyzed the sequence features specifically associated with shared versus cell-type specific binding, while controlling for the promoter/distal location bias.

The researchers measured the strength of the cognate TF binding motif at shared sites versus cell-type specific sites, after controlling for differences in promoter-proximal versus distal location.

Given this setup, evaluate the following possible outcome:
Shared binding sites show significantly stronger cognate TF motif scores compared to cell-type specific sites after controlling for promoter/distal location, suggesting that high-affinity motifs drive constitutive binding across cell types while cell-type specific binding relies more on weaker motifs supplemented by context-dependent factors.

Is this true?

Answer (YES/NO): YES